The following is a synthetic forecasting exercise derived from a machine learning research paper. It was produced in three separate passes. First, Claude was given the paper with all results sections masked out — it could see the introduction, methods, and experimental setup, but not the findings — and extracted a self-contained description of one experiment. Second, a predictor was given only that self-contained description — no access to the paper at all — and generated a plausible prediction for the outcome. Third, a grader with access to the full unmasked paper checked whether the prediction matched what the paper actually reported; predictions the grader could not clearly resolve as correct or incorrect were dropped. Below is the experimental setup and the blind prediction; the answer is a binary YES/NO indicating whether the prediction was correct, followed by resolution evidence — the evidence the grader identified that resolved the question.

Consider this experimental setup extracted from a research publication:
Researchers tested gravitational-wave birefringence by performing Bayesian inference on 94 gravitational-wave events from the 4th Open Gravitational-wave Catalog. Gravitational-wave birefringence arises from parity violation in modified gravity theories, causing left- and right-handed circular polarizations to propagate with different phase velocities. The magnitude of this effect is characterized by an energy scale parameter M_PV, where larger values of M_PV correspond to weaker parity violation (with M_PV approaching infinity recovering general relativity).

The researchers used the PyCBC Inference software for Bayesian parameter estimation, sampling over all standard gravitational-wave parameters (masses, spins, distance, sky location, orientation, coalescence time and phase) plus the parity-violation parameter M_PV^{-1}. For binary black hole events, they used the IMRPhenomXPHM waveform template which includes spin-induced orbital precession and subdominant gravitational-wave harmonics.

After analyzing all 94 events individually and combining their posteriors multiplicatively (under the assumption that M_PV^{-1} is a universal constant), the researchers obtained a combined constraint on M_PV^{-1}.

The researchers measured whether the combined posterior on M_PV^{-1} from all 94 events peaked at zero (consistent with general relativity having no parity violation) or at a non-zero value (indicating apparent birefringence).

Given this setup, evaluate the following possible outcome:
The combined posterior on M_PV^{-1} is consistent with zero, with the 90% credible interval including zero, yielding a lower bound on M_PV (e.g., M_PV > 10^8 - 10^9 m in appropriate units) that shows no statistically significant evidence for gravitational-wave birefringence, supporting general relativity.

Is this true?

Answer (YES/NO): NO